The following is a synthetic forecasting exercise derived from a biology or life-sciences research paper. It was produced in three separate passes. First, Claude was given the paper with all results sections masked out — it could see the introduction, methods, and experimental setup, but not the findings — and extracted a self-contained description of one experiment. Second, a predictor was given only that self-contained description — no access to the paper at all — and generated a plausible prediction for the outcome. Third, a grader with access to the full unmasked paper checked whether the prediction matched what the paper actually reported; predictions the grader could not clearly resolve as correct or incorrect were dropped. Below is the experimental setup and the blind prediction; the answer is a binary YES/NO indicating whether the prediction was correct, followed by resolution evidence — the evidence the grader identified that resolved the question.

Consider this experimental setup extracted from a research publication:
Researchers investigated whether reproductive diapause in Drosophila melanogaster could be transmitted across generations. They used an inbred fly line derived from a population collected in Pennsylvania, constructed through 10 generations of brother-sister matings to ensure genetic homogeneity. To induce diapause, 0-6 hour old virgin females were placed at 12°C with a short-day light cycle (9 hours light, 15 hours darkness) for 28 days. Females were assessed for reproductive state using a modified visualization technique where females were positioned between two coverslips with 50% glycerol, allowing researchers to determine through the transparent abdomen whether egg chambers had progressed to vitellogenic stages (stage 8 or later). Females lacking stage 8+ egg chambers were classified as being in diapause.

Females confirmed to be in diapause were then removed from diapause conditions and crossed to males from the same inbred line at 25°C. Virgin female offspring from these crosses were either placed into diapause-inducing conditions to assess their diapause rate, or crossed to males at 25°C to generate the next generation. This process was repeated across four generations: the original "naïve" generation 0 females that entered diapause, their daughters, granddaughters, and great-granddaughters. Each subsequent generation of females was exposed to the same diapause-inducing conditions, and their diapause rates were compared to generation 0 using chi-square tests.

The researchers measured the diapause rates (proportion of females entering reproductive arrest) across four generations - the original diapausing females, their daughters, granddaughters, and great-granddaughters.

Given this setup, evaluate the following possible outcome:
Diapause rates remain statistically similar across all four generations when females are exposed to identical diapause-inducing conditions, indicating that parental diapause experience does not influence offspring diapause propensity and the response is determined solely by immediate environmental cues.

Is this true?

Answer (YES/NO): NO